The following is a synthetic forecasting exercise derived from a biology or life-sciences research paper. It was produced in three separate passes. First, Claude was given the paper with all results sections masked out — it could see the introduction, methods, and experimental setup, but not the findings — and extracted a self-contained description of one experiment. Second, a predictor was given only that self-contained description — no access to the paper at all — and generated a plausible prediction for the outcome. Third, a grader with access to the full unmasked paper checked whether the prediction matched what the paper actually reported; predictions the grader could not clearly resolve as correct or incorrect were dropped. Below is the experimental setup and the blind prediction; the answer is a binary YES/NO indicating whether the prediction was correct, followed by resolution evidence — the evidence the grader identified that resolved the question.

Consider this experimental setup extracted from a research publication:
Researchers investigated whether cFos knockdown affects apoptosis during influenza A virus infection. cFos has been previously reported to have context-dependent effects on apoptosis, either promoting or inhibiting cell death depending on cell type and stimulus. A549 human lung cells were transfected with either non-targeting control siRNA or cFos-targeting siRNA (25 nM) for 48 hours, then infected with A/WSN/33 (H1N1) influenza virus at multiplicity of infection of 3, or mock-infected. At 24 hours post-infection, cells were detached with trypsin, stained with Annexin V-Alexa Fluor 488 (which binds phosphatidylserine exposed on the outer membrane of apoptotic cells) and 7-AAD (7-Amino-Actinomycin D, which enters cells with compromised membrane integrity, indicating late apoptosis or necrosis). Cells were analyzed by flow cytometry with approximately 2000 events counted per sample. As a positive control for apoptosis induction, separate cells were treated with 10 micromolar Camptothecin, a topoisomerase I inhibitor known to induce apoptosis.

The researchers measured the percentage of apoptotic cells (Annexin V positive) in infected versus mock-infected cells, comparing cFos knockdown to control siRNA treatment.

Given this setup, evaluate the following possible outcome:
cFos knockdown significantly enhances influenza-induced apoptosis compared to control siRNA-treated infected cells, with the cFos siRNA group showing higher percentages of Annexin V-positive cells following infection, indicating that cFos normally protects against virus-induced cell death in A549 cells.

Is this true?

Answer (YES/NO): YES